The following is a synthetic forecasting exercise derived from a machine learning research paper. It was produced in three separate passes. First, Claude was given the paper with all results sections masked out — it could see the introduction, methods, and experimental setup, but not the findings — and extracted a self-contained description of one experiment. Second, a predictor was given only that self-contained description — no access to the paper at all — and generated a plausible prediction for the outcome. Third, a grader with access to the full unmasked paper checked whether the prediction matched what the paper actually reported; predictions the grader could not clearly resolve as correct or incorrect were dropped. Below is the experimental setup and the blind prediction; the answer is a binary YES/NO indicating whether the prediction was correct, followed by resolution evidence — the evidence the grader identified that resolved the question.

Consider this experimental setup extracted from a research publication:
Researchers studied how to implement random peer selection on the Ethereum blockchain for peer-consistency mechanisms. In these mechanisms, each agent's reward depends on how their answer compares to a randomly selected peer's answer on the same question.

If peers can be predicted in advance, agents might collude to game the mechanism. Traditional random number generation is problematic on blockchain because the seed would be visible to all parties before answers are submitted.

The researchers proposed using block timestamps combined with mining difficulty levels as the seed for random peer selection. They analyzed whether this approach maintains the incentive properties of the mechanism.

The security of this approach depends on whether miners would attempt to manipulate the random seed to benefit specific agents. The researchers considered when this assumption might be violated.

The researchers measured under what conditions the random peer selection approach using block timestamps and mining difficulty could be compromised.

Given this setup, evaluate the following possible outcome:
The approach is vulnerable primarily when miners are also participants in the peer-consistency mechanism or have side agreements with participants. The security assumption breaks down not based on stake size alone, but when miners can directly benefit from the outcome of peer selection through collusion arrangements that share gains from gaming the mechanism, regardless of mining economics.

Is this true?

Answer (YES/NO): NO